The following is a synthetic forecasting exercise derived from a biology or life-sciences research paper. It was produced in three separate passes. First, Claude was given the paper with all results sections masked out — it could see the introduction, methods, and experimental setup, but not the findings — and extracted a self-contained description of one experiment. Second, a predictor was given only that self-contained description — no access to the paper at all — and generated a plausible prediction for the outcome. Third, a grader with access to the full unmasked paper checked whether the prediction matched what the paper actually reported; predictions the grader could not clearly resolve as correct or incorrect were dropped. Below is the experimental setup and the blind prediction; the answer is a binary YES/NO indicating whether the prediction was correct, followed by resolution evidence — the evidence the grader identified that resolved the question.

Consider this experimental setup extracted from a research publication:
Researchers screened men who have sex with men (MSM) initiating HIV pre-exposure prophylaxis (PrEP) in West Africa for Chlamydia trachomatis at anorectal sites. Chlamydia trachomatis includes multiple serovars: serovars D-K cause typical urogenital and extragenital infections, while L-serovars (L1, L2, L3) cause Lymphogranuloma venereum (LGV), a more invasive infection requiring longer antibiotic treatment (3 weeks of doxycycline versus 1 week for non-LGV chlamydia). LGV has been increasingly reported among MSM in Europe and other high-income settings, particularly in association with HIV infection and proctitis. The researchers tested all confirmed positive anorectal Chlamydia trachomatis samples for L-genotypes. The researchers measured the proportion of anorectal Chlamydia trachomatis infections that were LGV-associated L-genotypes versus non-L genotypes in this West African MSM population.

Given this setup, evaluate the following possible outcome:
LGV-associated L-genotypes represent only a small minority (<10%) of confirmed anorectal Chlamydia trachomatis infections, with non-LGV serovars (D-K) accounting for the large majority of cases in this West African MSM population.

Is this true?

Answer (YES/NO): YES